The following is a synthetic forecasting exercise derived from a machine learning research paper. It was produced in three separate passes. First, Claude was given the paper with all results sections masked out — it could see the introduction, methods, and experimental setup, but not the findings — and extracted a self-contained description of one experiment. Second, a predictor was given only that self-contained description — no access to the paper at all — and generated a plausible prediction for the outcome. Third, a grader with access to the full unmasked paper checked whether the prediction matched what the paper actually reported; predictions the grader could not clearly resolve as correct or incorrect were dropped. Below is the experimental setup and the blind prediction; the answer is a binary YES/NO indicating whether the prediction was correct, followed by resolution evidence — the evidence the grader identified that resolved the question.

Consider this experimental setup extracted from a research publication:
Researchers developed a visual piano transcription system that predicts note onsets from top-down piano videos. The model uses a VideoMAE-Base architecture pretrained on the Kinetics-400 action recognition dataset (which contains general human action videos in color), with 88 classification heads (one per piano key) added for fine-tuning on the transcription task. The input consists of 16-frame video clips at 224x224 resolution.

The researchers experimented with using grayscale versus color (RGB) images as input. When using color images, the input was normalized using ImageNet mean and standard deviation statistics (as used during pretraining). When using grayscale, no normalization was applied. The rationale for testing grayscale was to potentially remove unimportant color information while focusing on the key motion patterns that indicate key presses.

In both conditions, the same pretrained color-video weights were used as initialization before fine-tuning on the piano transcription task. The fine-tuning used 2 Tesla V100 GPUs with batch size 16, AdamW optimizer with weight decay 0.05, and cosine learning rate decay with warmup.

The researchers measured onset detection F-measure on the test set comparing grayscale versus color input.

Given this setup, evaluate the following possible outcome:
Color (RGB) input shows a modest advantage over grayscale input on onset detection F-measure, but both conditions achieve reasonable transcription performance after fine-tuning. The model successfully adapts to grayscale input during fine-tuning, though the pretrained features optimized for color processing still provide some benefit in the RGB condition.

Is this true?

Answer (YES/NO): NO